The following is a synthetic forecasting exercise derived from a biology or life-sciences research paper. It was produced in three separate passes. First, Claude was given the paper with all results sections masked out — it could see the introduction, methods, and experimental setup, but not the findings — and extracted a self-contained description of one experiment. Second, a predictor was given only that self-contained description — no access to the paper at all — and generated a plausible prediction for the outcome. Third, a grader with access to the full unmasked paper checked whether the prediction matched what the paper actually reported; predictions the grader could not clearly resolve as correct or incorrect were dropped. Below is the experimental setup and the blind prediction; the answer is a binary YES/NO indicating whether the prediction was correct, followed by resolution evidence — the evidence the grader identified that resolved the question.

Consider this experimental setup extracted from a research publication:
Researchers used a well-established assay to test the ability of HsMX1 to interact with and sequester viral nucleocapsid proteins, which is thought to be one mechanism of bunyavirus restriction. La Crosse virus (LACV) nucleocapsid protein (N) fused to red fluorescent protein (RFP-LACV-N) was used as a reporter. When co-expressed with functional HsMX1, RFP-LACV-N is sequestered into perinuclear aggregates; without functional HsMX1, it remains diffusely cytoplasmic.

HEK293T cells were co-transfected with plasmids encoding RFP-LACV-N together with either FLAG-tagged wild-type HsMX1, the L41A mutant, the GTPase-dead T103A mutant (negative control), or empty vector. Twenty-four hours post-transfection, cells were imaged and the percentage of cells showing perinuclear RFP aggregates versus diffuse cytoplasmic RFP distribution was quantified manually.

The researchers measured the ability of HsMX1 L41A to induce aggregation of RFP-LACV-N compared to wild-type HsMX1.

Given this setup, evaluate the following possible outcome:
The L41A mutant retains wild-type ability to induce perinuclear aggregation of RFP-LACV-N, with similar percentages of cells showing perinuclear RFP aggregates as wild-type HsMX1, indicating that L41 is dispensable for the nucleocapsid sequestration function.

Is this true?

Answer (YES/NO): NO